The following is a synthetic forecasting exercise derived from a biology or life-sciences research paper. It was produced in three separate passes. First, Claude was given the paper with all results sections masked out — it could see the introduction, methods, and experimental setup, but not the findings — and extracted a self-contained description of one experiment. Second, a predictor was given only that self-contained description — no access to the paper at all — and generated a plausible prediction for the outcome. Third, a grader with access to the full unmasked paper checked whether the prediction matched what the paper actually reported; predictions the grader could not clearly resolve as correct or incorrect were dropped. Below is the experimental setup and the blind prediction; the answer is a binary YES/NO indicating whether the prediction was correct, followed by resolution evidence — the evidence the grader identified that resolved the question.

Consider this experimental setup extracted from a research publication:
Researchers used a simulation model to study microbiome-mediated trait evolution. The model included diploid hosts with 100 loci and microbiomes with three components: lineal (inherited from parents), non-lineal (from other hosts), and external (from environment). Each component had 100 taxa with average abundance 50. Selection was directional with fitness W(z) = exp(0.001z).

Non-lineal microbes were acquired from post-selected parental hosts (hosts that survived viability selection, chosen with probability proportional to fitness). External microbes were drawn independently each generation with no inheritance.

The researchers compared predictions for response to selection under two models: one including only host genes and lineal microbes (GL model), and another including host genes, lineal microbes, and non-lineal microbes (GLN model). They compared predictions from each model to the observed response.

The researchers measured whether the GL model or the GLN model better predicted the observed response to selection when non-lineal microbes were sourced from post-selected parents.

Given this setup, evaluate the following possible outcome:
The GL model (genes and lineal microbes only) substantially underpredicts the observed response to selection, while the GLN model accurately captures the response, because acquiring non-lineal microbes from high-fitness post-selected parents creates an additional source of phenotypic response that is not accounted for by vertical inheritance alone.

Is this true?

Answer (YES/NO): YES